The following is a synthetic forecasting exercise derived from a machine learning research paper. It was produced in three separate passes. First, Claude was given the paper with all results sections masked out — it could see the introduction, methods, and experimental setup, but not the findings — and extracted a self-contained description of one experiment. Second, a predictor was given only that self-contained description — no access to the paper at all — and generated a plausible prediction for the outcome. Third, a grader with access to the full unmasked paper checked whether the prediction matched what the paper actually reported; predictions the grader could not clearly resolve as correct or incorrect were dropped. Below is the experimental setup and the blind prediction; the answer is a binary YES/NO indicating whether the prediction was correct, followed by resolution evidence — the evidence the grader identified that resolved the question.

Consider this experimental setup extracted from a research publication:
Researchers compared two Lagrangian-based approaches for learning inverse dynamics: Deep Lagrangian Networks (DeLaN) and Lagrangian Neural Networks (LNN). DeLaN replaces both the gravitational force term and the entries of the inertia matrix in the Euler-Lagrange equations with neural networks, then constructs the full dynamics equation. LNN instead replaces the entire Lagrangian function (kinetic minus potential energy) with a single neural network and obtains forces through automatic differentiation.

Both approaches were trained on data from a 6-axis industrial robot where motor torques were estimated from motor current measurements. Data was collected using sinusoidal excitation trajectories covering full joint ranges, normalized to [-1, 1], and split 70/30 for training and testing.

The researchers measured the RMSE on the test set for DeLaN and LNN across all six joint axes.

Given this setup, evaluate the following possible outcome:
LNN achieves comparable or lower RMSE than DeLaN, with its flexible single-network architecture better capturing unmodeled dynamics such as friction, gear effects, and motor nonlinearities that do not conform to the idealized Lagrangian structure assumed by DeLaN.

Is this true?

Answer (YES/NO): NO